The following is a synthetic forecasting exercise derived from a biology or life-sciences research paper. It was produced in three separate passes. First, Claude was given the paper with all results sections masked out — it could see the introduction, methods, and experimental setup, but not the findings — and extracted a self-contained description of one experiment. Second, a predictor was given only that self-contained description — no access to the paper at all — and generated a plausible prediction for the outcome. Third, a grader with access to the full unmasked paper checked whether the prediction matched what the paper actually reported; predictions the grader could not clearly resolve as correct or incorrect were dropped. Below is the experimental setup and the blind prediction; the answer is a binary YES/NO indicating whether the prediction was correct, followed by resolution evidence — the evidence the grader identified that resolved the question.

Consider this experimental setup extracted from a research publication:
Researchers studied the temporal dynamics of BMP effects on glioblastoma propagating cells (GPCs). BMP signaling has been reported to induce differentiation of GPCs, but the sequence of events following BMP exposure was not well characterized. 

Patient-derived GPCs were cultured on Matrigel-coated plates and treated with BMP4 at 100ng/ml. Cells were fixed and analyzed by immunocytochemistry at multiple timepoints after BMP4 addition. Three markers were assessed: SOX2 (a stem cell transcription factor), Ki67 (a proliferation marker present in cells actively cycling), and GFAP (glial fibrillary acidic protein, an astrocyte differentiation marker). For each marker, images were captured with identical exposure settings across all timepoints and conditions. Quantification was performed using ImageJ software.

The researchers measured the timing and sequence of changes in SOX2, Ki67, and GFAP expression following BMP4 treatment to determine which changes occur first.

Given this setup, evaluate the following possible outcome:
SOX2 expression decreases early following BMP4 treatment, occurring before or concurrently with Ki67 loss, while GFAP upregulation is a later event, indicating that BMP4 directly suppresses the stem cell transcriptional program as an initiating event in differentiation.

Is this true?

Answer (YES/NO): NO